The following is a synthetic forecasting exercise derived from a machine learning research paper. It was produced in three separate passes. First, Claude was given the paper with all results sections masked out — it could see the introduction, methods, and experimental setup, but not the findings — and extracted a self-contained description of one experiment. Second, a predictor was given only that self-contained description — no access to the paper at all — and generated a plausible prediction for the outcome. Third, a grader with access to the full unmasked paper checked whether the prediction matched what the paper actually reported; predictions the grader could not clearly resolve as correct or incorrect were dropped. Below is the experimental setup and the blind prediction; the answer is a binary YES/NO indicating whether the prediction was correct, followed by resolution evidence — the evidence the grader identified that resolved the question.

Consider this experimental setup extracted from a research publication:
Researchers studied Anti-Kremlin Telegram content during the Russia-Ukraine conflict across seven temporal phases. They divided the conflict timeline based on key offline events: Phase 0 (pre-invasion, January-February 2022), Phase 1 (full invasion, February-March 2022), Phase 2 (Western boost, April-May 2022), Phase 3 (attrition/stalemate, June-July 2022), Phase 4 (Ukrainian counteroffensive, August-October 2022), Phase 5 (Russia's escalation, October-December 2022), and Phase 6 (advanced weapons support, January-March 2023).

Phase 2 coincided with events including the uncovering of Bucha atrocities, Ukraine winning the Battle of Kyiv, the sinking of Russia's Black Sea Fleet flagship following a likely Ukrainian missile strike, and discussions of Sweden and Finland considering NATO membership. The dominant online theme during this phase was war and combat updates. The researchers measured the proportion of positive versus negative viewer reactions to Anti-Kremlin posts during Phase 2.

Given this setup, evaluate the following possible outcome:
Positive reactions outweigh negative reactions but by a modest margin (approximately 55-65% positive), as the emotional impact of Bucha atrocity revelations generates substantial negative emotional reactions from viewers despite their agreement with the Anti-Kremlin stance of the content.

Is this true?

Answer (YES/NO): NO